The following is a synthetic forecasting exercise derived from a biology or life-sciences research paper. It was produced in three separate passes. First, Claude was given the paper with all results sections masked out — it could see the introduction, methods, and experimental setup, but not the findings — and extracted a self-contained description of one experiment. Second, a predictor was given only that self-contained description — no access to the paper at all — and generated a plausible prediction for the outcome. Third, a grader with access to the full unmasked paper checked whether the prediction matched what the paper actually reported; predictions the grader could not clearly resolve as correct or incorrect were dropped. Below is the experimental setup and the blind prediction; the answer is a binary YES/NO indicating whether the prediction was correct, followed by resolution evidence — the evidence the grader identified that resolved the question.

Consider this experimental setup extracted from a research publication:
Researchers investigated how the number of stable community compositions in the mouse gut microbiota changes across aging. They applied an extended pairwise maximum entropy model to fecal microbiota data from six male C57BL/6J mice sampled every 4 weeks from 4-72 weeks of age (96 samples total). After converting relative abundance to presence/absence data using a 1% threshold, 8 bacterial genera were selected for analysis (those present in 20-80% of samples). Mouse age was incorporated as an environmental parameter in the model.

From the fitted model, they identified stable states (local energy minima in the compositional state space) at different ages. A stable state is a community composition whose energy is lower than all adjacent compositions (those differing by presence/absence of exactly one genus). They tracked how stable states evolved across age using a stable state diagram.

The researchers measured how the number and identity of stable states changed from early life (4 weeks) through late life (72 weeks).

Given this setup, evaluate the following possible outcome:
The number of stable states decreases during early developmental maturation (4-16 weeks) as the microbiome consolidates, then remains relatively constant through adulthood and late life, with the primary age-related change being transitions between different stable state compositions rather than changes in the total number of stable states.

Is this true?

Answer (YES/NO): NO